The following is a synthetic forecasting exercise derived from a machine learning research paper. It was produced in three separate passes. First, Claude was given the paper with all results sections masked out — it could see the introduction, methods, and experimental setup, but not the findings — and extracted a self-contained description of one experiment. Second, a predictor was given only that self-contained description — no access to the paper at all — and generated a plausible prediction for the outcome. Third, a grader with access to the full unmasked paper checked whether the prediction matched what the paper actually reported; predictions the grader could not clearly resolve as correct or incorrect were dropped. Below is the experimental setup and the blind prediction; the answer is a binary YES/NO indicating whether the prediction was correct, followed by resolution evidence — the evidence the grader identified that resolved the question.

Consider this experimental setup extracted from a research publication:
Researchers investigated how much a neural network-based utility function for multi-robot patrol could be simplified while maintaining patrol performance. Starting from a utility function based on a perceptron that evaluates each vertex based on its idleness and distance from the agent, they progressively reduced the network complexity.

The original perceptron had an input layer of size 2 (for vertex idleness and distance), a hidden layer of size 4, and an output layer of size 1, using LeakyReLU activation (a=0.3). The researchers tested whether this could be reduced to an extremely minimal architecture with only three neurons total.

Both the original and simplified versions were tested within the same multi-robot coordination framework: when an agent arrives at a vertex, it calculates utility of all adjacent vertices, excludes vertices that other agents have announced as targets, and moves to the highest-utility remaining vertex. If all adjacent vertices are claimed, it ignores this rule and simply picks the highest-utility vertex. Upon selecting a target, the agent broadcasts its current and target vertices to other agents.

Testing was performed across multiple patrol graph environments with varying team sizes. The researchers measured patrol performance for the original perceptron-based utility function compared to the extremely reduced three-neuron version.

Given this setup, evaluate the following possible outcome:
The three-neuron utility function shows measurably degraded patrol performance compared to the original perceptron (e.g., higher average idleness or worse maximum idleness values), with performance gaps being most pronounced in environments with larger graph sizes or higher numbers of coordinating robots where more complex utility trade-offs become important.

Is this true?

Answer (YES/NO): NO